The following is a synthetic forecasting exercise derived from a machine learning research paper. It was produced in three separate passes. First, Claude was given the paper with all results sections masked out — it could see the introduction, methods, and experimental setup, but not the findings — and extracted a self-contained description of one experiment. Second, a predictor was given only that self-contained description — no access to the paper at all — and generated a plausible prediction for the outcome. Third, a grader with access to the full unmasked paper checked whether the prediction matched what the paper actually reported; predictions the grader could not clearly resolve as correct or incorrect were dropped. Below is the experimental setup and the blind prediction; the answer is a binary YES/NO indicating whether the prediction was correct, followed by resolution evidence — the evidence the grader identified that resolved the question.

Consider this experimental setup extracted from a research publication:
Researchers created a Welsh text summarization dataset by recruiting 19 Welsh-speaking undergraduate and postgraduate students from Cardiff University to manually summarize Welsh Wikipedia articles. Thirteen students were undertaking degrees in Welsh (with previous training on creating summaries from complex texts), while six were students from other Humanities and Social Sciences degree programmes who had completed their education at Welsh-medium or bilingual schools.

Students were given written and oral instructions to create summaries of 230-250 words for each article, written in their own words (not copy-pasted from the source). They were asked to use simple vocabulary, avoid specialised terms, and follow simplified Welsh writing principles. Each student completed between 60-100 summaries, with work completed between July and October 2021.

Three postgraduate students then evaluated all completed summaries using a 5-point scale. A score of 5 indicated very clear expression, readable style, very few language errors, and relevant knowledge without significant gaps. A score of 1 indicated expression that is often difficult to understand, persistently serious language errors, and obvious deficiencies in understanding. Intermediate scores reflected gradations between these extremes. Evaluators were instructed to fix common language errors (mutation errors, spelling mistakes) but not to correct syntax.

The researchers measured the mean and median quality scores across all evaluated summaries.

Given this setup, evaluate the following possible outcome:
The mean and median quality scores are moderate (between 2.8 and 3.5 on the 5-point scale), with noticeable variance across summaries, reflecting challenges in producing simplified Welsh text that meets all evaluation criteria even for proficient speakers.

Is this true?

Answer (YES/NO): NO